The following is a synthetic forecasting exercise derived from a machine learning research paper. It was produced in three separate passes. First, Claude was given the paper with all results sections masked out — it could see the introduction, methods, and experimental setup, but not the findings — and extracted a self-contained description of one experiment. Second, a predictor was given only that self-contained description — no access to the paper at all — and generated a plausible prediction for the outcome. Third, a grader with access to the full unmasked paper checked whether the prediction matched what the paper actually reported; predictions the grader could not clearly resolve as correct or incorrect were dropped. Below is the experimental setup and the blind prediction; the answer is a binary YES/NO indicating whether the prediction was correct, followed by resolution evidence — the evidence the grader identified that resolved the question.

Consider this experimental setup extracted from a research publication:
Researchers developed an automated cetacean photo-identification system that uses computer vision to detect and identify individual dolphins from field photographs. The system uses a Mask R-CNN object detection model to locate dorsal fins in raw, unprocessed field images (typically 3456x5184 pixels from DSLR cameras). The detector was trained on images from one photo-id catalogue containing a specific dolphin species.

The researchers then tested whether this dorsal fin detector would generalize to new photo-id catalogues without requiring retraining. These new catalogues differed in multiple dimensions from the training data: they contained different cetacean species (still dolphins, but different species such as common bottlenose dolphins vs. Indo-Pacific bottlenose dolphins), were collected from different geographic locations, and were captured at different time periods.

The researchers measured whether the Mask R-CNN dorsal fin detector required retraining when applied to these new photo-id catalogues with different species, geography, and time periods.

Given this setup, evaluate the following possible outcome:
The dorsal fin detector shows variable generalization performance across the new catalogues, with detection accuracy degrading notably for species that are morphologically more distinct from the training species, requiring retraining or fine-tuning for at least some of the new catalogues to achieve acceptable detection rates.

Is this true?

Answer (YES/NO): NO